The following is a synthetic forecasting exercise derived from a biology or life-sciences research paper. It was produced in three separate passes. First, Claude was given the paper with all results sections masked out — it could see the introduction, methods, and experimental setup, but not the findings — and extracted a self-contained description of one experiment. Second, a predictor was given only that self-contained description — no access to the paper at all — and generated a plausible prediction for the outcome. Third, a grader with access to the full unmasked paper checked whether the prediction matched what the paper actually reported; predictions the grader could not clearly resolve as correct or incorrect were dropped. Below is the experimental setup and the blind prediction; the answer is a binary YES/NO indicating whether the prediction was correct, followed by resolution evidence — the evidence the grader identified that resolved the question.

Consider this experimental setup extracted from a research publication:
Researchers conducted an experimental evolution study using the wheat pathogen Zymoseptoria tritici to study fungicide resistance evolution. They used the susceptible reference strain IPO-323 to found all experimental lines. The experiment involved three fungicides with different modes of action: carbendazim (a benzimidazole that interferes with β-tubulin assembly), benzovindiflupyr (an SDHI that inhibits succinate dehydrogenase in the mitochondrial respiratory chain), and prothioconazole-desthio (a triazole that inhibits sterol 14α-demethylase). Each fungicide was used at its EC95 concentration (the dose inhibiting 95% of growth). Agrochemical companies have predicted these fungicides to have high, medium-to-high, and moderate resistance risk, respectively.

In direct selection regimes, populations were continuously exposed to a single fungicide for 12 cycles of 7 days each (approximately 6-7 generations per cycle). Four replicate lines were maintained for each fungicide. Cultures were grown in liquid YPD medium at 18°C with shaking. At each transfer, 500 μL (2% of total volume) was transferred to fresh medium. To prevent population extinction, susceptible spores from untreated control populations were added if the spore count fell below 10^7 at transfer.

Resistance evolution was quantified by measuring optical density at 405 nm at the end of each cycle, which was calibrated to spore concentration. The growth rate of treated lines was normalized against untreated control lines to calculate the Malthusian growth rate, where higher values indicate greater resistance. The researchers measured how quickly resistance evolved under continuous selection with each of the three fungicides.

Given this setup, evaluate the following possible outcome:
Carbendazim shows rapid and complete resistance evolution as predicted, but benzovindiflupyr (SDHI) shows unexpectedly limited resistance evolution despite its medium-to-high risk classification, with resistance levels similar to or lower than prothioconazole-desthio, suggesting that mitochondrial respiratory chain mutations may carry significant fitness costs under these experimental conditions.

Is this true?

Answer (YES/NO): NO